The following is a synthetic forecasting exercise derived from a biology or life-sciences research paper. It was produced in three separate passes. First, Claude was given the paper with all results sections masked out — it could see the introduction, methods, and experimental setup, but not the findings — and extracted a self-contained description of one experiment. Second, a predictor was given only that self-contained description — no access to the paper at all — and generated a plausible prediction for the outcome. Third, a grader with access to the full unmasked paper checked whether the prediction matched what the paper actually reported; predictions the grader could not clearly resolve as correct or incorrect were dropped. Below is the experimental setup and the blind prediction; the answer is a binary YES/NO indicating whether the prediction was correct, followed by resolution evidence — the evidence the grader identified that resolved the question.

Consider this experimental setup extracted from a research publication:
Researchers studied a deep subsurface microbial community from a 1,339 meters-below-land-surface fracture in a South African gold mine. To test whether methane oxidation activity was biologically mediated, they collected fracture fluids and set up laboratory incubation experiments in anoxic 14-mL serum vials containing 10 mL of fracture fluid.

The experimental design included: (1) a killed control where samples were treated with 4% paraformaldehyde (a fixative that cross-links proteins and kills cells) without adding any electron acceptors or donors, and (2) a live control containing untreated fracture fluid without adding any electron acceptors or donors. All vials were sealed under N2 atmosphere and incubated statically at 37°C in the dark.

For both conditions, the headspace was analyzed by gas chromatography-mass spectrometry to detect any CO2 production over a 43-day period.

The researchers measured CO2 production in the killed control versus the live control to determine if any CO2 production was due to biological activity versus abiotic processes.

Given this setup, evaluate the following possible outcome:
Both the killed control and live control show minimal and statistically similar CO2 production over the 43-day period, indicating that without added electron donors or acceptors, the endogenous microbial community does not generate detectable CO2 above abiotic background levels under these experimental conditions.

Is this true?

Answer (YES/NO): YES